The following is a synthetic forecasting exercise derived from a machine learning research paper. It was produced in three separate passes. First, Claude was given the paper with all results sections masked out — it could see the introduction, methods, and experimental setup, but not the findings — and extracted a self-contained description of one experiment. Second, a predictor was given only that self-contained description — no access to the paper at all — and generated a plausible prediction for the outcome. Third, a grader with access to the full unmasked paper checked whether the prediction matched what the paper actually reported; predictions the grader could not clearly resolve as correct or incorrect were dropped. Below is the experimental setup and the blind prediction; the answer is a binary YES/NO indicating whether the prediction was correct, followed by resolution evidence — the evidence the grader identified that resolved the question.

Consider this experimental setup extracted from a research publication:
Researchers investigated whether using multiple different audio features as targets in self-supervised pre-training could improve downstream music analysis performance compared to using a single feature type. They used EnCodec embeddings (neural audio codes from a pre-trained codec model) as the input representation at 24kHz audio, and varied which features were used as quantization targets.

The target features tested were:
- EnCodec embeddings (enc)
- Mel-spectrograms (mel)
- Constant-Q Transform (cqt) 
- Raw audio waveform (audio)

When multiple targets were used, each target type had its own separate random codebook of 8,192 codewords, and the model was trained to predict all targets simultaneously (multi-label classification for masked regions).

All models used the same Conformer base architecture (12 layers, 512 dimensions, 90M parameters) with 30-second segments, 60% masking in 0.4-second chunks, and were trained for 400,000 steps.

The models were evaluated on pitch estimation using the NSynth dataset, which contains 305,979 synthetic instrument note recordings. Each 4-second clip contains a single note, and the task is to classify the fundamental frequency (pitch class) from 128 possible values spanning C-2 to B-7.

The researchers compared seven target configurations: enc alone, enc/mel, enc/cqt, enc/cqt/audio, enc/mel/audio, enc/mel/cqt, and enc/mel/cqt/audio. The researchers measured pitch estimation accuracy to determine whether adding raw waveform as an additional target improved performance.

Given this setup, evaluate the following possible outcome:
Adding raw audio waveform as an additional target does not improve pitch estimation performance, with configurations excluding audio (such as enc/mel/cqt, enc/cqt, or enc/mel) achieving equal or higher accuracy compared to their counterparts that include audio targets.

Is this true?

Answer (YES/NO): YES